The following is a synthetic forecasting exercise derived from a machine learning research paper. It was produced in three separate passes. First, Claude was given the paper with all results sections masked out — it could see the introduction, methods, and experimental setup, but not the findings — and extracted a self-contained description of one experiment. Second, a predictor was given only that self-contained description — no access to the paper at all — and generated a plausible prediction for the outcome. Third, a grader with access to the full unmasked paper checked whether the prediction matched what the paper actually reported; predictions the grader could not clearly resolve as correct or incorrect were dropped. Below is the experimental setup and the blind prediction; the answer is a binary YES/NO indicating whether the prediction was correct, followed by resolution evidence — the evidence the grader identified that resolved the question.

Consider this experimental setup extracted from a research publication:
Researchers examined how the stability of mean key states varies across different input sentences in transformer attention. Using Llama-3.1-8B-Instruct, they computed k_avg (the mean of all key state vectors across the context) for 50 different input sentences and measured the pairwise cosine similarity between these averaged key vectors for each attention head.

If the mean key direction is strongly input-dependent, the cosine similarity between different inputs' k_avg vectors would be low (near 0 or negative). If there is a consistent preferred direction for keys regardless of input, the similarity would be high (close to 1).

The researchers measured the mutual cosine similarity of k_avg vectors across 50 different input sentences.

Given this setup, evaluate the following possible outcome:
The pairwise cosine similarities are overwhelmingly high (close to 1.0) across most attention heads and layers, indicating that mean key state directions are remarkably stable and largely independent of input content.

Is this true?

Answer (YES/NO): YES